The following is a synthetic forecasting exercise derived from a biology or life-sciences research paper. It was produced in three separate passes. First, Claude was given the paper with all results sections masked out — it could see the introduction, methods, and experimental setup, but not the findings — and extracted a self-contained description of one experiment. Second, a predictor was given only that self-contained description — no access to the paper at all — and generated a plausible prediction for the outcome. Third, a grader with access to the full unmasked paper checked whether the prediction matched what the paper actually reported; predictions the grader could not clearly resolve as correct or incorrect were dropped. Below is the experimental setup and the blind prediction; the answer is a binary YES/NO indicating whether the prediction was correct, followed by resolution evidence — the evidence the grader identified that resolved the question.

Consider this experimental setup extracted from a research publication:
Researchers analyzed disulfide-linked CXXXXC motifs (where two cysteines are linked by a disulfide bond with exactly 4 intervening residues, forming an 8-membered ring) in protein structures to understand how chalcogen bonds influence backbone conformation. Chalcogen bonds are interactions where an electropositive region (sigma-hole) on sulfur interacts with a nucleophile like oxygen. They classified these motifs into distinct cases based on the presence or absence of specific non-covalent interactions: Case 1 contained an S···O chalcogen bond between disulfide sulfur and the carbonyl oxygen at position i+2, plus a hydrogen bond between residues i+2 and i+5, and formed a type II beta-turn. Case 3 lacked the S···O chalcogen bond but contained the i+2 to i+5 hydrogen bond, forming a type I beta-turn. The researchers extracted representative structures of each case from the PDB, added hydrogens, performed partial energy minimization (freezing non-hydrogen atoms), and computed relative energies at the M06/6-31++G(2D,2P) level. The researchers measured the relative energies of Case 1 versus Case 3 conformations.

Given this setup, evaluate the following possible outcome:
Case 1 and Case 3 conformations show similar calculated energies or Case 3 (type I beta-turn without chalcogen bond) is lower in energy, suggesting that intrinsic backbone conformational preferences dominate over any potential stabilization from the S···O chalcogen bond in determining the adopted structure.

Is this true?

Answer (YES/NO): NO